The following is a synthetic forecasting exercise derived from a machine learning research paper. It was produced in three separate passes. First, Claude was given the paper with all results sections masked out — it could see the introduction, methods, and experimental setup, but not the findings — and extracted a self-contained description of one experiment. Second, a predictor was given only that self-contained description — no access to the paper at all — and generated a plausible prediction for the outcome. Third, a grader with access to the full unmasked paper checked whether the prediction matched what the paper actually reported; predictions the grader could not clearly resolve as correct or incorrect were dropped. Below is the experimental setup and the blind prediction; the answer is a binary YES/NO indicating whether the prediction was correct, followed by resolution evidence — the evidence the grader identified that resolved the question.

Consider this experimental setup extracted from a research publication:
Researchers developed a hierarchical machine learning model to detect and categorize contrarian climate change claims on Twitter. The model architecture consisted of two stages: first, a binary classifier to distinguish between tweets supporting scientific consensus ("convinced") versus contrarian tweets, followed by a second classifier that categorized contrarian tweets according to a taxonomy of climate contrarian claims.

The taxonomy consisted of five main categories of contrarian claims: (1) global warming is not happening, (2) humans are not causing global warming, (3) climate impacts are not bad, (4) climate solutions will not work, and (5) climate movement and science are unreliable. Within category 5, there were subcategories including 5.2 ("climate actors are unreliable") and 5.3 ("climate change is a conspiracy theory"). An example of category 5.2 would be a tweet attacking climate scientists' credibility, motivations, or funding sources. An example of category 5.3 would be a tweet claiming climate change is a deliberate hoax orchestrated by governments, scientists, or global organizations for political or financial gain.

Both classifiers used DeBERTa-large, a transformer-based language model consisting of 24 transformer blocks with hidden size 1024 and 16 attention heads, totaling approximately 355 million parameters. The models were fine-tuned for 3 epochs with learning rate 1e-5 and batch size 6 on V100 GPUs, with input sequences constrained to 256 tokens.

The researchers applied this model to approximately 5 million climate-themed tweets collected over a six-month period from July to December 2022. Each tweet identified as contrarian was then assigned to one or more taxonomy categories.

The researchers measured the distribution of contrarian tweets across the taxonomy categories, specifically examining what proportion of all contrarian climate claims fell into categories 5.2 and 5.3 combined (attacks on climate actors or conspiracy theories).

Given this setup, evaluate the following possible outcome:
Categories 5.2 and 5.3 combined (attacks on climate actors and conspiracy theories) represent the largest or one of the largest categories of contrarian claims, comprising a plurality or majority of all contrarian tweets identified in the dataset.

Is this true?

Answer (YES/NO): YES